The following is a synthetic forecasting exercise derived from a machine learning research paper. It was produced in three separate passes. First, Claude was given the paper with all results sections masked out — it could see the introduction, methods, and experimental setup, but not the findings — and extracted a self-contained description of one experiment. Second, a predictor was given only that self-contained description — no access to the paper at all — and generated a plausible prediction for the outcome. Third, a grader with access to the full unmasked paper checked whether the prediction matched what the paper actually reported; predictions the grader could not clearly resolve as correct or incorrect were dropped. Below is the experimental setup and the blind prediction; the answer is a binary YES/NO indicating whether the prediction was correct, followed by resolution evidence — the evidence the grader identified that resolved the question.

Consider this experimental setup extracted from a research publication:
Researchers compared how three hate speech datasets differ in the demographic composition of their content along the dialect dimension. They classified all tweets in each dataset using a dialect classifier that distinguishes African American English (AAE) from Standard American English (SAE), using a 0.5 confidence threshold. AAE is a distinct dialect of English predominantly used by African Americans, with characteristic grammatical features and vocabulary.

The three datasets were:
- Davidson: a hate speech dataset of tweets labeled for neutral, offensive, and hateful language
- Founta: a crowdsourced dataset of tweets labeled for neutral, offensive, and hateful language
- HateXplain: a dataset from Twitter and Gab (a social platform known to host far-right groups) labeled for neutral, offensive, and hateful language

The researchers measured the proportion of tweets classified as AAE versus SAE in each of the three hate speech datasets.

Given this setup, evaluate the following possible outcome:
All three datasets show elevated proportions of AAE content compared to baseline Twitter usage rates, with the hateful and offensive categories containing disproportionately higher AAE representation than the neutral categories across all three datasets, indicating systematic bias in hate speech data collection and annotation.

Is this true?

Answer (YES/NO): NO